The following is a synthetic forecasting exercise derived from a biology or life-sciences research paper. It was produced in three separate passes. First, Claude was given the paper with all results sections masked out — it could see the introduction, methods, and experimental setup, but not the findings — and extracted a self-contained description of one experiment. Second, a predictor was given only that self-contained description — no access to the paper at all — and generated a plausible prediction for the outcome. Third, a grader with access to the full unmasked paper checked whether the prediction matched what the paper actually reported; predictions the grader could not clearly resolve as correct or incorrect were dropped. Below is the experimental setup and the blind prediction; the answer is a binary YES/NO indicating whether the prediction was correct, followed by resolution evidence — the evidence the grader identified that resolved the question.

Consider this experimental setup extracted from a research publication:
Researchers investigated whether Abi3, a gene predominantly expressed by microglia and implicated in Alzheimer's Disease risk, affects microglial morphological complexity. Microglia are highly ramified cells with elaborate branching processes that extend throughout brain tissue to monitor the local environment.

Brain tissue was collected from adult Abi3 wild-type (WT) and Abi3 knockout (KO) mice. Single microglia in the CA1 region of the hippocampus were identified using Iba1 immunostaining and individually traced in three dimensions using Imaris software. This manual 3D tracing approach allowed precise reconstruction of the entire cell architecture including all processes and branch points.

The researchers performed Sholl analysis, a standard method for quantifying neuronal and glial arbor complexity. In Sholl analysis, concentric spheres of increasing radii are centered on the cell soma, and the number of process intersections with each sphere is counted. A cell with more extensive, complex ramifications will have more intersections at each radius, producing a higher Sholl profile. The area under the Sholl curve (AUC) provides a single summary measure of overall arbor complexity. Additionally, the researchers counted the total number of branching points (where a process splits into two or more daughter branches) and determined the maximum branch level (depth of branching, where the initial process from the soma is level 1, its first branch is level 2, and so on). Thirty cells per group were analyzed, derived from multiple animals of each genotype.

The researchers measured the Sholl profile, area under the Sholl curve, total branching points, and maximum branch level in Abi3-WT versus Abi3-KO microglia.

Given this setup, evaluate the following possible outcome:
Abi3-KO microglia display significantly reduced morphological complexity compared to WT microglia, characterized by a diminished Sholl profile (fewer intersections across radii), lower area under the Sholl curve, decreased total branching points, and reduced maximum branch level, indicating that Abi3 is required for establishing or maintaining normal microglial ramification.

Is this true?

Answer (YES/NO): YES